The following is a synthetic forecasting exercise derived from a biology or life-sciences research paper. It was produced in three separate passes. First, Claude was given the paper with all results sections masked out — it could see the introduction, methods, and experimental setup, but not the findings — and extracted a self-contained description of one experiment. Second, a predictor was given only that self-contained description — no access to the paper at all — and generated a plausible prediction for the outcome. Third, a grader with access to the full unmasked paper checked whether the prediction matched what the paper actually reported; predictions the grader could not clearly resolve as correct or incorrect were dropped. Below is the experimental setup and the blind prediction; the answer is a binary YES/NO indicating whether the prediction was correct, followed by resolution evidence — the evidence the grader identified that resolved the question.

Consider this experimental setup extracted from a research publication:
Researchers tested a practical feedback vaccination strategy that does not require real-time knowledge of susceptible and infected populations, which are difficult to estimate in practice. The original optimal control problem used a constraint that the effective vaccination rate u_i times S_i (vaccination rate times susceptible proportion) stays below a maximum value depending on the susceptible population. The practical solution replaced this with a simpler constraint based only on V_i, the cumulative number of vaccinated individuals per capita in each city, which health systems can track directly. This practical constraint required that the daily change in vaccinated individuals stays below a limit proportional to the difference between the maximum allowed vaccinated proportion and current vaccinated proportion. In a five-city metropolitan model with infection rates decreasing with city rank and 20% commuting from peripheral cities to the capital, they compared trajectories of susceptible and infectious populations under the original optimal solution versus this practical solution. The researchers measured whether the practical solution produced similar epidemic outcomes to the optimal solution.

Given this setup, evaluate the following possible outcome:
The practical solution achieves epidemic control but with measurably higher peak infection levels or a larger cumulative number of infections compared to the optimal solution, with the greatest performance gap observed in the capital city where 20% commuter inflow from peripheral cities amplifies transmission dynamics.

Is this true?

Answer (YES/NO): NO